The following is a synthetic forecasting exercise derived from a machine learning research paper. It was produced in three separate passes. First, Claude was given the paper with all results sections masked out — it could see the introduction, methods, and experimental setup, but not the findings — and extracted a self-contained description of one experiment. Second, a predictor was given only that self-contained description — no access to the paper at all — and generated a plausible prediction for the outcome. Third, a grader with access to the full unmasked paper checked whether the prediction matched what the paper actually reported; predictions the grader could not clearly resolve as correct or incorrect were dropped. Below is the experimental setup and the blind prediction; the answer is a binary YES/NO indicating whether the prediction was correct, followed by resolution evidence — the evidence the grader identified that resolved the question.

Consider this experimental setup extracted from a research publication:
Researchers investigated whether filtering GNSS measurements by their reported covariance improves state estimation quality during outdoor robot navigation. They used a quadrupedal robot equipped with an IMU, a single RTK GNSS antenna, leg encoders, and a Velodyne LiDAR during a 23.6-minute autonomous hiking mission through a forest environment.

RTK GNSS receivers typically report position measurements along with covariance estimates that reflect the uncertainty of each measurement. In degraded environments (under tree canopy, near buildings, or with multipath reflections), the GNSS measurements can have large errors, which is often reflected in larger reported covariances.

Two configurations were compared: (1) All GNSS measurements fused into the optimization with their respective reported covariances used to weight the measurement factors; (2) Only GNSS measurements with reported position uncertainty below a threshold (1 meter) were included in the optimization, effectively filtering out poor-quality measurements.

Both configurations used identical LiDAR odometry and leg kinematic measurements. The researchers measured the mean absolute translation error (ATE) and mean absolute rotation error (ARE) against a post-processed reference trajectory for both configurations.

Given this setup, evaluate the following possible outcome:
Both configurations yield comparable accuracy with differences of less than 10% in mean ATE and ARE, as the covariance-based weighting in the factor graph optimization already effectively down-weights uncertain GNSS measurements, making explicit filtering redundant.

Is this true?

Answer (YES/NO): NO